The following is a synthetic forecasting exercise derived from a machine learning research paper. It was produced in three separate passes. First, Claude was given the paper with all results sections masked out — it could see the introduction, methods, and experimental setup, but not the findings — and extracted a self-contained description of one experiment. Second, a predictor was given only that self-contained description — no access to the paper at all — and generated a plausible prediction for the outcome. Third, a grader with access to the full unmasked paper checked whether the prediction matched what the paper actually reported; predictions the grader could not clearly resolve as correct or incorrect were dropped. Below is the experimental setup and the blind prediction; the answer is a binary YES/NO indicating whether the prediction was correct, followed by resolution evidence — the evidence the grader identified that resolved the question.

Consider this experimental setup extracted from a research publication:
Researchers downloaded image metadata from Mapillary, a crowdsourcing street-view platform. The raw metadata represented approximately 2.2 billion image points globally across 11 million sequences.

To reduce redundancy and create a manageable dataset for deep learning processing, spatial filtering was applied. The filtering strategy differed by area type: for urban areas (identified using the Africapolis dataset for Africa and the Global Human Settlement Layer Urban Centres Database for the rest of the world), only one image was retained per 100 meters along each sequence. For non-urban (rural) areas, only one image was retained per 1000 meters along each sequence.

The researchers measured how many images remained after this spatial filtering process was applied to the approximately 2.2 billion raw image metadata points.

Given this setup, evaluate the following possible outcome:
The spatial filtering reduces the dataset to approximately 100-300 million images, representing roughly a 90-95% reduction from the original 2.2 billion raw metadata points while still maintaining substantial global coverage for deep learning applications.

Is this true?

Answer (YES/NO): YES